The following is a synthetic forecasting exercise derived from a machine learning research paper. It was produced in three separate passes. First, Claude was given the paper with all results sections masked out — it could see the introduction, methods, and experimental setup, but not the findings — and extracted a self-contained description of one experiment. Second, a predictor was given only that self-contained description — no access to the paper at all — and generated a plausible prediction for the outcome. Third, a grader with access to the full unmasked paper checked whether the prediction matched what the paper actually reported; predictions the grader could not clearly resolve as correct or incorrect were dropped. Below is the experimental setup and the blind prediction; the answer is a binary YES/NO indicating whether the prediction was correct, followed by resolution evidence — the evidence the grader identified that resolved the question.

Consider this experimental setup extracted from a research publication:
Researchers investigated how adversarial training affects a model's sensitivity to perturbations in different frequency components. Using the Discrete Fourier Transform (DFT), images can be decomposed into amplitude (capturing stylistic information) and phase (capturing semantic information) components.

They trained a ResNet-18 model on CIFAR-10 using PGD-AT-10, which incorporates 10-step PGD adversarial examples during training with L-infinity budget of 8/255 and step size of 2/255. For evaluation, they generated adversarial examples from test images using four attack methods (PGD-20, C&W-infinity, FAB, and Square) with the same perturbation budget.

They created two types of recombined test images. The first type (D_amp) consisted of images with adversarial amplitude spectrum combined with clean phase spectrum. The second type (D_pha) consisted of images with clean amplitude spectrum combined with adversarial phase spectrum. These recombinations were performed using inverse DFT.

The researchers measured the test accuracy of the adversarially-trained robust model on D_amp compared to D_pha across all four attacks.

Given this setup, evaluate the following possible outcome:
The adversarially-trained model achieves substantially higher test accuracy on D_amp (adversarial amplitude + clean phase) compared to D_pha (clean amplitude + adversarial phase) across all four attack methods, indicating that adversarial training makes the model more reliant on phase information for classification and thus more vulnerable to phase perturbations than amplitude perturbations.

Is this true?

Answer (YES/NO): NO